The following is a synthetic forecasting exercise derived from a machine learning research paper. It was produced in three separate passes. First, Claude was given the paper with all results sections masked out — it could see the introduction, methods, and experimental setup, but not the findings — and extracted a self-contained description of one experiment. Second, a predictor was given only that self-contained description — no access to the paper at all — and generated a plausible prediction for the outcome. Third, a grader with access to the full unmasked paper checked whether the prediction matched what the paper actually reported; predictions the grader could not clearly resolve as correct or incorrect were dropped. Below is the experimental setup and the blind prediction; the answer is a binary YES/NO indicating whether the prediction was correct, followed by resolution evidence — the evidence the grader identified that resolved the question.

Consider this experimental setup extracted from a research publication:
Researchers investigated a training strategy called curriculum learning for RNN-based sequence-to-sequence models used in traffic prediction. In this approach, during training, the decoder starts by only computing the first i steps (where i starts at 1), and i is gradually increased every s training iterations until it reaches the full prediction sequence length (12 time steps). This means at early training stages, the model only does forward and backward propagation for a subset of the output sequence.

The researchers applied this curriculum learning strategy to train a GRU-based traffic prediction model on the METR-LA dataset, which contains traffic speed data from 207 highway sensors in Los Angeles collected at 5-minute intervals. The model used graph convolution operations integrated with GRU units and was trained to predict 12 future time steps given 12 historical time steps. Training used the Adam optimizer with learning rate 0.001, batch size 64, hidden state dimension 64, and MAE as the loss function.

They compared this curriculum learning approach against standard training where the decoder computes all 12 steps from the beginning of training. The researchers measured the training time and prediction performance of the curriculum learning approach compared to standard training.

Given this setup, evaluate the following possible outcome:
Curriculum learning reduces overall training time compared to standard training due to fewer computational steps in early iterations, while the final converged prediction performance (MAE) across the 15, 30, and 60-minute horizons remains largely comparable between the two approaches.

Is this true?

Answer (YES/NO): NO